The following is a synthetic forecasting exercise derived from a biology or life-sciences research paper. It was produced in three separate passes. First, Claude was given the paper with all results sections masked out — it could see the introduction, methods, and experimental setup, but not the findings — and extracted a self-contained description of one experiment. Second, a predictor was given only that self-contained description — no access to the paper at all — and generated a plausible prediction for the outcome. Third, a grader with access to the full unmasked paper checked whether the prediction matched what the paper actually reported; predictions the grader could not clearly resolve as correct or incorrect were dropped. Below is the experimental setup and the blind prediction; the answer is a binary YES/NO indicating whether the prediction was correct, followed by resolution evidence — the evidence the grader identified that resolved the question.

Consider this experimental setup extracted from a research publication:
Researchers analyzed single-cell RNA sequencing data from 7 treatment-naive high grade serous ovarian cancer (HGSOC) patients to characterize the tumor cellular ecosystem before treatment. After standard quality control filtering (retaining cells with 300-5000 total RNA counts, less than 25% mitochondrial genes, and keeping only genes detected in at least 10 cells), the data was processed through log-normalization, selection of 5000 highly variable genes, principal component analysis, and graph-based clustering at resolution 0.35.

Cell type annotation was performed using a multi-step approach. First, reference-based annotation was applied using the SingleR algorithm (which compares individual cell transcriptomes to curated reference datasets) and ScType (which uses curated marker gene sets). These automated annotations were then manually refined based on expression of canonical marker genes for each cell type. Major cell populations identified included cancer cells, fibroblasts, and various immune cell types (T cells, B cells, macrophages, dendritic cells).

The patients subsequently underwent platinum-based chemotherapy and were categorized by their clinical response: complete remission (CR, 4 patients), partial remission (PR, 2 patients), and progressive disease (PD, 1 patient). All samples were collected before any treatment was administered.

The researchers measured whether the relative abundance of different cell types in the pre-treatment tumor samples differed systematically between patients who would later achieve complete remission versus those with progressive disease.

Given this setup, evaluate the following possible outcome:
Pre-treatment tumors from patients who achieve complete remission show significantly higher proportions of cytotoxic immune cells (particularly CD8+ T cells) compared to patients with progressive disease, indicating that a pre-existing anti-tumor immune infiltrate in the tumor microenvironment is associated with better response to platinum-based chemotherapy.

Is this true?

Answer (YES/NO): YES